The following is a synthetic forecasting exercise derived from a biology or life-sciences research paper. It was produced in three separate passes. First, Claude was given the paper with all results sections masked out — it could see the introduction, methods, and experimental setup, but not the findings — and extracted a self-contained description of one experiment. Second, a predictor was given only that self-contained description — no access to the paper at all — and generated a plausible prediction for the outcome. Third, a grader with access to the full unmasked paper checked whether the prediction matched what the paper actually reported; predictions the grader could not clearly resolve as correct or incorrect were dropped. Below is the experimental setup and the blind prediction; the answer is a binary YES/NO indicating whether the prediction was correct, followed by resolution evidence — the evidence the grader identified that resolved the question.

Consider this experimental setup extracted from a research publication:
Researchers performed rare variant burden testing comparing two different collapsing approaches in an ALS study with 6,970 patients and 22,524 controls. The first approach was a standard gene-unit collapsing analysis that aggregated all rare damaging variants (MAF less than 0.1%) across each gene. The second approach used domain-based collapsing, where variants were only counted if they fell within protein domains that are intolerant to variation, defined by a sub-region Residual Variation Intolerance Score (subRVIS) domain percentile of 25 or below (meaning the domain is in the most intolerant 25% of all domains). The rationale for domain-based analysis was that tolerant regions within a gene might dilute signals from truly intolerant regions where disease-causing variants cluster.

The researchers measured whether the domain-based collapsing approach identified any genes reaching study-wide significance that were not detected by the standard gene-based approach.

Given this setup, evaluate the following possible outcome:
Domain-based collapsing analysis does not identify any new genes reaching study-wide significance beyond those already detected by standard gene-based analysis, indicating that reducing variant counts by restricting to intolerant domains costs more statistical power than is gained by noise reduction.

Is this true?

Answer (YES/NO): NO